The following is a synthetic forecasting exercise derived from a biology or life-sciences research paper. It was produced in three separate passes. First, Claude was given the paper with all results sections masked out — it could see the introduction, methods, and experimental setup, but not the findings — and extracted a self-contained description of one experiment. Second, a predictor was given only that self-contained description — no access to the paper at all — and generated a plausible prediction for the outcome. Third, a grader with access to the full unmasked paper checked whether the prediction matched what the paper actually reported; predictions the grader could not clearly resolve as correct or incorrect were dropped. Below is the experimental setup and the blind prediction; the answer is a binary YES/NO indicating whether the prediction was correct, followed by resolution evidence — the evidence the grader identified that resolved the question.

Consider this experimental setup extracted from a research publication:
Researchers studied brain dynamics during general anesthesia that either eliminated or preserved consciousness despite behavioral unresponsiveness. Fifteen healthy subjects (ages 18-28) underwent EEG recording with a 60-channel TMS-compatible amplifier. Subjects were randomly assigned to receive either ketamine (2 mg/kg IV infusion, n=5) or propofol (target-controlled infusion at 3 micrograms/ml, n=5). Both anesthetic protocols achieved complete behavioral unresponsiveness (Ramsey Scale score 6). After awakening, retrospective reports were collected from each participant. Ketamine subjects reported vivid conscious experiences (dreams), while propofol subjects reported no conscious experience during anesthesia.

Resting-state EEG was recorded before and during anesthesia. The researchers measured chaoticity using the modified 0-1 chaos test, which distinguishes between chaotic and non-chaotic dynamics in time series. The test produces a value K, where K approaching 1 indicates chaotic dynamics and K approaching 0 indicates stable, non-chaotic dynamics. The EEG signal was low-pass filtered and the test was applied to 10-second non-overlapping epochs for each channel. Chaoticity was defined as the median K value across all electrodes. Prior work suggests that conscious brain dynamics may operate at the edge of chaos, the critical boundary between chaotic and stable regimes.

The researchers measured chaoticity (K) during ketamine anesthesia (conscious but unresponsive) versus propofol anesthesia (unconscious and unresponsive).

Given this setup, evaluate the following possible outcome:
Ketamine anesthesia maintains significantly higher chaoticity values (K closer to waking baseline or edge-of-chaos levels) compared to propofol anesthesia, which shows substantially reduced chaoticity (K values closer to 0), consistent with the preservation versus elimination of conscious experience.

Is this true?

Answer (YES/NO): NO